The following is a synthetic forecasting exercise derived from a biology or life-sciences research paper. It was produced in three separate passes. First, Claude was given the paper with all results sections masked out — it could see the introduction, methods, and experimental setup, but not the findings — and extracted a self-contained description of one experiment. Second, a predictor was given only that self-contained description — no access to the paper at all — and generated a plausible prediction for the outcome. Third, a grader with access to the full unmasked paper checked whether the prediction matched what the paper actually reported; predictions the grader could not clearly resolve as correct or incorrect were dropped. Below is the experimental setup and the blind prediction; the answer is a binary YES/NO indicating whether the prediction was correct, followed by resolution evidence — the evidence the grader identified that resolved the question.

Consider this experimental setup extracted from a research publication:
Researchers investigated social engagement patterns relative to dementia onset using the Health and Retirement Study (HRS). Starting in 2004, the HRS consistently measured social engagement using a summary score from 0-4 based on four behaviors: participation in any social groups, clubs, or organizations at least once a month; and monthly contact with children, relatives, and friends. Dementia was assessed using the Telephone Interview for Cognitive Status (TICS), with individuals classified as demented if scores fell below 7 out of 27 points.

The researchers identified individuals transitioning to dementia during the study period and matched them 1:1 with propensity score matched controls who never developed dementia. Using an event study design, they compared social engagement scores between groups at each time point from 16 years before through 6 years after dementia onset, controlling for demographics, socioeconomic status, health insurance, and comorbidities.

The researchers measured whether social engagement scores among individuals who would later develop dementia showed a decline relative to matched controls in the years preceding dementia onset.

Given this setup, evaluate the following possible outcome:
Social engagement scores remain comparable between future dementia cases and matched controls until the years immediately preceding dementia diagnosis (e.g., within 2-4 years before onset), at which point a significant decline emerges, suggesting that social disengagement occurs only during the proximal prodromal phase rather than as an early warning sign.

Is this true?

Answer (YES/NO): YES